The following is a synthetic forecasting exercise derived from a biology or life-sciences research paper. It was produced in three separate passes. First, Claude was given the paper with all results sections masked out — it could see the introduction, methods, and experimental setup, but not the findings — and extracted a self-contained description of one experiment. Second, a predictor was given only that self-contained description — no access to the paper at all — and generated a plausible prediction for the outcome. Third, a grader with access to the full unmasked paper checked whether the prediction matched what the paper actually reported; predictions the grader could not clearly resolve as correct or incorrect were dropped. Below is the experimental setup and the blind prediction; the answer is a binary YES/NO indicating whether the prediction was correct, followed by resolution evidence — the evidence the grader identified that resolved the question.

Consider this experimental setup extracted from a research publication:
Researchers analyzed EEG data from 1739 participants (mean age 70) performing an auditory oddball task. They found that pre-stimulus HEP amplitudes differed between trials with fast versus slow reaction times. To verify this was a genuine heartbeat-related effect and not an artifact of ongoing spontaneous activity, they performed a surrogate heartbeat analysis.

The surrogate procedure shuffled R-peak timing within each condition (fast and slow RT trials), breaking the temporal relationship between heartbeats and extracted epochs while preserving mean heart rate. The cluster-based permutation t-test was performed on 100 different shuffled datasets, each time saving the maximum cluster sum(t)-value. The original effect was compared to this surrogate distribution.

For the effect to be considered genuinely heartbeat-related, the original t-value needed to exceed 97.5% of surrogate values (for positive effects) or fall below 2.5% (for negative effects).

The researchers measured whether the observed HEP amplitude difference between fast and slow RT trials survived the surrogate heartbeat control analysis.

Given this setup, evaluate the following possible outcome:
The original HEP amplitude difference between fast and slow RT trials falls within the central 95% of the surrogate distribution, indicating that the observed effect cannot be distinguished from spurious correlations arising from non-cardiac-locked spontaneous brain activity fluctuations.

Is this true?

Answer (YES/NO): YES